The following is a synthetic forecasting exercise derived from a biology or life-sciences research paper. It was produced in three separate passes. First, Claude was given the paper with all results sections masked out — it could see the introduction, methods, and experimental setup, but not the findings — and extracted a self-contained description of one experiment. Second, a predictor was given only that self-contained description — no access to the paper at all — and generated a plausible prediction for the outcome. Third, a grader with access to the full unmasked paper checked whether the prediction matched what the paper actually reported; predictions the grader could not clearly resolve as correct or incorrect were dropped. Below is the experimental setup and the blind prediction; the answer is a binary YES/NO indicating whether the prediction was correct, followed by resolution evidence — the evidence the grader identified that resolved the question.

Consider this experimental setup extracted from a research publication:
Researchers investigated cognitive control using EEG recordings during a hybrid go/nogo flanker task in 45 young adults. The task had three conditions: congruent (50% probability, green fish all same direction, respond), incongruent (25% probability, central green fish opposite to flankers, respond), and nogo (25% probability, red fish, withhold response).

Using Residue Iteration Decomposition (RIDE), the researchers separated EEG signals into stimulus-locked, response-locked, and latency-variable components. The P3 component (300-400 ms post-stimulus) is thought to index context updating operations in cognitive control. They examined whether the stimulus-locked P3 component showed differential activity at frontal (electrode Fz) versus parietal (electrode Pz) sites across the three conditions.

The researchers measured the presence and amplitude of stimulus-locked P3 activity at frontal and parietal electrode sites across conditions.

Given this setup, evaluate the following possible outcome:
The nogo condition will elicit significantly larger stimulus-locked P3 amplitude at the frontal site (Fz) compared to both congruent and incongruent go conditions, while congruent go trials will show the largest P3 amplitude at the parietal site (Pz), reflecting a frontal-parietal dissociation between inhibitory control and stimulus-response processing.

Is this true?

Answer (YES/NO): NO